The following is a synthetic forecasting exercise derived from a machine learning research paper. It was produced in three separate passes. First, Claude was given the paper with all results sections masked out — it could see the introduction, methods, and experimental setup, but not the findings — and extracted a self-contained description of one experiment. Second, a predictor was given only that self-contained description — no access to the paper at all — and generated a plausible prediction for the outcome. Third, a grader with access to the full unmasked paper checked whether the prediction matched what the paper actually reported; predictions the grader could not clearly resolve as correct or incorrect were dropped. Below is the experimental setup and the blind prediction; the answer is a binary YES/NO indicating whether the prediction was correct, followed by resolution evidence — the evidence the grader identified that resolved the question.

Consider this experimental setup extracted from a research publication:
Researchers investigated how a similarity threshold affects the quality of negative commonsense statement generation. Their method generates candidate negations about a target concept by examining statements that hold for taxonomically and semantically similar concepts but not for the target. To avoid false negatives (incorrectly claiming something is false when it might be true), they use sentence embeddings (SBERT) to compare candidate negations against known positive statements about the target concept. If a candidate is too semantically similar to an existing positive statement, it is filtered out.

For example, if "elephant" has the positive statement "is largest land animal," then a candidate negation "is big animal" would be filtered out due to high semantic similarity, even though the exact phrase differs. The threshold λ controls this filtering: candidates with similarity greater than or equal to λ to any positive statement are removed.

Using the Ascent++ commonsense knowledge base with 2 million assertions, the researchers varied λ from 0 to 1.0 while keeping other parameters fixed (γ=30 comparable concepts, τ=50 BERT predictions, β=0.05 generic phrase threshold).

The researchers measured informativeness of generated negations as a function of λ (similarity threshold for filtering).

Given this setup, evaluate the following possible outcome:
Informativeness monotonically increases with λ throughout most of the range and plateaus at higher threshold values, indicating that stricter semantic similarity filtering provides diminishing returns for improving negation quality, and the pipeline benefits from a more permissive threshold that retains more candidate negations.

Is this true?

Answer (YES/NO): NO